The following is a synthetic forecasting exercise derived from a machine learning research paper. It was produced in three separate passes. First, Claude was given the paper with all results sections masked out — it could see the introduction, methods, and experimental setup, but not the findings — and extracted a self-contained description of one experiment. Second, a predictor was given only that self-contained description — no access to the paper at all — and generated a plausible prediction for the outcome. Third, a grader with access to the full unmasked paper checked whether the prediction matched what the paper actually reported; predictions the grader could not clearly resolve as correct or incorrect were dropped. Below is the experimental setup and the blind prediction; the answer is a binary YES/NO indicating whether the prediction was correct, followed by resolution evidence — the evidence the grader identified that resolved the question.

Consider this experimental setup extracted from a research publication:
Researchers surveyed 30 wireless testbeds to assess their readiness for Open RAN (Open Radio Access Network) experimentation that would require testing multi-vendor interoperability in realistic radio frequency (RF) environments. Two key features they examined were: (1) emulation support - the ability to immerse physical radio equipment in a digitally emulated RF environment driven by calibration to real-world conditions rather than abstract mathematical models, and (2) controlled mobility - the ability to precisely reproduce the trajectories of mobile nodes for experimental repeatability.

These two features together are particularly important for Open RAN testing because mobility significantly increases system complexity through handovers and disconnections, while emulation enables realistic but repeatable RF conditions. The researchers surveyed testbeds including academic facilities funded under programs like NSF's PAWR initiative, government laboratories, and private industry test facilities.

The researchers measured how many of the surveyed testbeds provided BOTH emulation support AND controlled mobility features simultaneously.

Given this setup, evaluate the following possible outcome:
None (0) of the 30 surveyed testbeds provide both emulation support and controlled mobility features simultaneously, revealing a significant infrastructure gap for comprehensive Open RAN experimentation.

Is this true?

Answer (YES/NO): NO